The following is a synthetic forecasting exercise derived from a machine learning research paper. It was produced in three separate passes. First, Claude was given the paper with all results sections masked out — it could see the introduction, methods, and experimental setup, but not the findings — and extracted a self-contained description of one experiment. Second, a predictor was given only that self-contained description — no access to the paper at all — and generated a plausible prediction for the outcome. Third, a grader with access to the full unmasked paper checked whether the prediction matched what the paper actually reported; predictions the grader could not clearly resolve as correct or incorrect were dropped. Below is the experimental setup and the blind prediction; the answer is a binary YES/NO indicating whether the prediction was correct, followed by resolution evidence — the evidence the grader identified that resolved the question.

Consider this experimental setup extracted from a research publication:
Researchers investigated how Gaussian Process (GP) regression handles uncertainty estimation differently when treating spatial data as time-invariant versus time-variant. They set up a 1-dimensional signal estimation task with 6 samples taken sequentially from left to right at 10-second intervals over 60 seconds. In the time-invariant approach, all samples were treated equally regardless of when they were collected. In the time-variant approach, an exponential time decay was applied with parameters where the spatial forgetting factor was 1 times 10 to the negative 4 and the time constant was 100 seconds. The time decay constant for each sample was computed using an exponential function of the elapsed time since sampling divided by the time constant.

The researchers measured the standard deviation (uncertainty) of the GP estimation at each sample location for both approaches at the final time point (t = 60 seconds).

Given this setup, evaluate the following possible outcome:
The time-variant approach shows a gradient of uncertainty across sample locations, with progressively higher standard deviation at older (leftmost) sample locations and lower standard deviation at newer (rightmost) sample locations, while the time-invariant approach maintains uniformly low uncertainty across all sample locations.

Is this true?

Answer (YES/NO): YES